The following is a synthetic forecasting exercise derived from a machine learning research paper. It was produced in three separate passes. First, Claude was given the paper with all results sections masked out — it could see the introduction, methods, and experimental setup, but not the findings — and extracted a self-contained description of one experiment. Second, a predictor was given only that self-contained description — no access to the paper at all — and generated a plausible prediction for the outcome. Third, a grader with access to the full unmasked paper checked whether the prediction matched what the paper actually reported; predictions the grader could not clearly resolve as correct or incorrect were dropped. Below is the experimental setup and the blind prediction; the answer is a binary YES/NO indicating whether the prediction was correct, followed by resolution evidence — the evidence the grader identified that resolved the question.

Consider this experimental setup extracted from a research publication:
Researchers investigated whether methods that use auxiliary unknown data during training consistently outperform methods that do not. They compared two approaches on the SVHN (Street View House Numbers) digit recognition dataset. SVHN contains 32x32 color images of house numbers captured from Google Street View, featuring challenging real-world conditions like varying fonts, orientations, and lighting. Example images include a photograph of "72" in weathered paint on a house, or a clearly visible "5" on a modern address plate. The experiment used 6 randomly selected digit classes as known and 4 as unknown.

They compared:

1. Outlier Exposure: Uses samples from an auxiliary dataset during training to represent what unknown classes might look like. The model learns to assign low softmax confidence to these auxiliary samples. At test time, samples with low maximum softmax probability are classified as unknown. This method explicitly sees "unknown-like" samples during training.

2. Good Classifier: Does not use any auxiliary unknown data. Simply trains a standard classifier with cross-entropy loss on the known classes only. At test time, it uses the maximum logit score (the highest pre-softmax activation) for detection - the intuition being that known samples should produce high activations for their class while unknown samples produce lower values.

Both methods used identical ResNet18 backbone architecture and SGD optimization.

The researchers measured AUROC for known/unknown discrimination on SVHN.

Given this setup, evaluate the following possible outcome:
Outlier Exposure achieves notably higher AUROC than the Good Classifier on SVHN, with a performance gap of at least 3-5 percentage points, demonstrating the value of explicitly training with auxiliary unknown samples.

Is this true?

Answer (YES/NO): NO